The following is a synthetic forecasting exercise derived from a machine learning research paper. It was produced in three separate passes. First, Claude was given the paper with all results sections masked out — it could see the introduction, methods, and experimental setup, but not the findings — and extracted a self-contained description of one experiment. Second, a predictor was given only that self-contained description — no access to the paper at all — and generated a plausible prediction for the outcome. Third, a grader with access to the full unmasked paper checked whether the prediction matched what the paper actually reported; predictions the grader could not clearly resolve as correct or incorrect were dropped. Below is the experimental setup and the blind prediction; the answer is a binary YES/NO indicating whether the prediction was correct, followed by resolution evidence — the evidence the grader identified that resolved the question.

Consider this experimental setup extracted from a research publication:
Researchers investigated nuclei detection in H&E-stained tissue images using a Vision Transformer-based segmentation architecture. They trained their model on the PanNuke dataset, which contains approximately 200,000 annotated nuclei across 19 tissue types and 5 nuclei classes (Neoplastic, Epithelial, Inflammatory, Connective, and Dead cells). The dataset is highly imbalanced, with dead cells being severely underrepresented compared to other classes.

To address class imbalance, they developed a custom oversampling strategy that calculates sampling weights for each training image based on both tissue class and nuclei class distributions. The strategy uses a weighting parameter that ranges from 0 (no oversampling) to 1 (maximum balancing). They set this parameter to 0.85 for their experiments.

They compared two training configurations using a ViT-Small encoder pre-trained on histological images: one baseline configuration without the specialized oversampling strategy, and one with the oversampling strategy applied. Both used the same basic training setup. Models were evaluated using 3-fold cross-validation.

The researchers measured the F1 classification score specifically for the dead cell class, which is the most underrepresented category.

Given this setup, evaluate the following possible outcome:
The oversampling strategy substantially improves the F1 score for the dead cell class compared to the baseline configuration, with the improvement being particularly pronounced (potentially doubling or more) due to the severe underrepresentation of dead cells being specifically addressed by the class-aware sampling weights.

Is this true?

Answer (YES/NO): NO